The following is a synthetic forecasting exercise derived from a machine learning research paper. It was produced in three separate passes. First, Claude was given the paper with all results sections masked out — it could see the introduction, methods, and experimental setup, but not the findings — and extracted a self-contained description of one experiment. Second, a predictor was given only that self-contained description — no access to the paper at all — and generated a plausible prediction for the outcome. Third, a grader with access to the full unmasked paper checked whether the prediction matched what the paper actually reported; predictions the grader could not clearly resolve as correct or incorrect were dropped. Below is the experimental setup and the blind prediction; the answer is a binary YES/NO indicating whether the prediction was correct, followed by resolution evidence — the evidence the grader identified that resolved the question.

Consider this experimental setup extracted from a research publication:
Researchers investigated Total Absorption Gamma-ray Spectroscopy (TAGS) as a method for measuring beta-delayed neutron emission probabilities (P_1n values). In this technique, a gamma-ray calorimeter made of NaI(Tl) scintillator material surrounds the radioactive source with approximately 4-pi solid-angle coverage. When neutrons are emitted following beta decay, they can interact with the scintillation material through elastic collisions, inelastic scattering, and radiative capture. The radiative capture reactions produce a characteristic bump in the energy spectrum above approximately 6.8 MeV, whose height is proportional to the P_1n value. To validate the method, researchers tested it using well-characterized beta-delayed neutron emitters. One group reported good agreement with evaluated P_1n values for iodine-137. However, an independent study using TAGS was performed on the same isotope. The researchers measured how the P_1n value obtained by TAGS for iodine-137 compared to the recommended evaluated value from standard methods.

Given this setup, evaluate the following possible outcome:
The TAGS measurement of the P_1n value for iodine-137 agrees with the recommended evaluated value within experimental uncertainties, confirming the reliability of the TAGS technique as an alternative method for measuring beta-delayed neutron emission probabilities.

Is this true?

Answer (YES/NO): NO